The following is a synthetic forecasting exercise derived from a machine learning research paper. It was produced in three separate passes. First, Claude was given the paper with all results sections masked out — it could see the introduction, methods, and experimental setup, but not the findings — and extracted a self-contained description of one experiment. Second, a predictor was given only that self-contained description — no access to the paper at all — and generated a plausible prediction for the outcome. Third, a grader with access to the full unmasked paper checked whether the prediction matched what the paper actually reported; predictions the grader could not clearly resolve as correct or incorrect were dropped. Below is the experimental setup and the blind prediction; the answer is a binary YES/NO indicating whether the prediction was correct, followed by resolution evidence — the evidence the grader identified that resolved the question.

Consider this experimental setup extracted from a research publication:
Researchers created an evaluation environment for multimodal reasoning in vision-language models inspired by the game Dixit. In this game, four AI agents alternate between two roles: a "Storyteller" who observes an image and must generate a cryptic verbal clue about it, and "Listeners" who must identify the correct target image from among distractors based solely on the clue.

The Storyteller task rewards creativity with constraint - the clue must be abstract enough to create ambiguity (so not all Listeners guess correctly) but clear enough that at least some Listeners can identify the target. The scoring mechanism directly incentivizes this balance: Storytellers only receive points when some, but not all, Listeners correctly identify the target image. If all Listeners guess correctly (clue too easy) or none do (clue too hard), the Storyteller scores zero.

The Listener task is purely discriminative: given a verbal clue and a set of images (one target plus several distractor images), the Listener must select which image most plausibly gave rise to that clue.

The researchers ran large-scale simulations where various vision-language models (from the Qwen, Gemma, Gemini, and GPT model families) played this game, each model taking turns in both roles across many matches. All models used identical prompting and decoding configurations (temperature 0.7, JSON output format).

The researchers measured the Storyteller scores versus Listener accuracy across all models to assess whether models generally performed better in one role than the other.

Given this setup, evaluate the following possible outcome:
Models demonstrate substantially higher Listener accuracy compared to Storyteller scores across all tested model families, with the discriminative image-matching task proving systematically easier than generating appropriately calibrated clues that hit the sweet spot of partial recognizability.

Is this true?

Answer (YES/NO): YES